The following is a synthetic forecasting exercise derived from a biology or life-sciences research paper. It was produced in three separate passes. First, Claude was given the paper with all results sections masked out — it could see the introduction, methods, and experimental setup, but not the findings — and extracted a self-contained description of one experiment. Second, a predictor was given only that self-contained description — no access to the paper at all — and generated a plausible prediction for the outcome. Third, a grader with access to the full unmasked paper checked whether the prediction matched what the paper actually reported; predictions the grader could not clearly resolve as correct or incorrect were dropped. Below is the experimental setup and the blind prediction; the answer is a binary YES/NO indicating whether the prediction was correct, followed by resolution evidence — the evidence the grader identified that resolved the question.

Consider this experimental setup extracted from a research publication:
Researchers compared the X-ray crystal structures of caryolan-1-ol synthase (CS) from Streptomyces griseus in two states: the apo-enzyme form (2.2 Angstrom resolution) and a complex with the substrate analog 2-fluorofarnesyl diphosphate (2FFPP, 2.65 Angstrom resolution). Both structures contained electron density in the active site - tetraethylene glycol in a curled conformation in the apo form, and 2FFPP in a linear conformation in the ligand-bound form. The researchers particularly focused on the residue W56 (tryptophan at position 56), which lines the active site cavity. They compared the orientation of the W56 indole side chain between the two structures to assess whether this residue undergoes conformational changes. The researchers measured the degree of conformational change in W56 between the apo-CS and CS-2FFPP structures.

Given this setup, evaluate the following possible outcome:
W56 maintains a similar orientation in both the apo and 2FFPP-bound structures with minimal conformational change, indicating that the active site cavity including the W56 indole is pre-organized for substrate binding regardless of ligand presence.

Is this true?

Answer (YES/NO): NO